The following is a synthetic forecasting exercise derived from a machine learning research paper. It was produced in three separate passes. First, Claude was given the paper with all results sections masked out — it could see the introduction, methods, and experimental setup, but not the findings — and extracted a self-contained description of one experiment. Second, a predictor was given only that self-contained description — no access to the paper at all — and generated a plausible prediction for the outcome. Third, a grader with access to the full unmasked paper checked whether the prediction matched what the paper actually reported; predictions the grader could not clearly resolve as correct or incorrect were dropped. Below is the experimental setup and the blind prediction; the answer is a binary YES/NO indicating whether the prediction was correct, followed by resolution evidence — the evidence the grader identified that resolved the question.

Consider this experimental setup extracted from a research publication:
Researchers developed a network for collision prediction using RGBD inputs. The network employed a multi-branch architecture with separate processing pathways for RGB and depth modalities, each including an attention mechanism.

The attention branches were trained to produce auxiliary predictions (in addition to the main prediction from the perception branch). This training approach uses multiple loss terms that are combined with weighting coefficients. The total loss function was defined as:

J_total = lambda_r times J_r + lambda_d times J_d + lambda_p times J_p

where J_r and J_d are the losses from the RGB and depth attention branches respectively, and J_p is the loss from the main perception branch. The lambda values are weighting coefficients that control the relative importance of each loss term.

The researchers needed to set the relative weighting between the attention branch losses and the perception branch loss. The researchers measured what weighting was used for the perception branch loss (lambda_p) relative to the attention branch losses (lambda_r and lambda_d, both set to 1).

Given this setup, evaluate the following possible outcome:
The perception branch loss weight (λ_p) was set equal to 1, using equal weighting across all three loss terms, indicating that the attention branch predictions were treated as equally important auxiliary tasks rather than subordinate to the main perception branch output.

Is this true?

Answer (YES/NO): NO